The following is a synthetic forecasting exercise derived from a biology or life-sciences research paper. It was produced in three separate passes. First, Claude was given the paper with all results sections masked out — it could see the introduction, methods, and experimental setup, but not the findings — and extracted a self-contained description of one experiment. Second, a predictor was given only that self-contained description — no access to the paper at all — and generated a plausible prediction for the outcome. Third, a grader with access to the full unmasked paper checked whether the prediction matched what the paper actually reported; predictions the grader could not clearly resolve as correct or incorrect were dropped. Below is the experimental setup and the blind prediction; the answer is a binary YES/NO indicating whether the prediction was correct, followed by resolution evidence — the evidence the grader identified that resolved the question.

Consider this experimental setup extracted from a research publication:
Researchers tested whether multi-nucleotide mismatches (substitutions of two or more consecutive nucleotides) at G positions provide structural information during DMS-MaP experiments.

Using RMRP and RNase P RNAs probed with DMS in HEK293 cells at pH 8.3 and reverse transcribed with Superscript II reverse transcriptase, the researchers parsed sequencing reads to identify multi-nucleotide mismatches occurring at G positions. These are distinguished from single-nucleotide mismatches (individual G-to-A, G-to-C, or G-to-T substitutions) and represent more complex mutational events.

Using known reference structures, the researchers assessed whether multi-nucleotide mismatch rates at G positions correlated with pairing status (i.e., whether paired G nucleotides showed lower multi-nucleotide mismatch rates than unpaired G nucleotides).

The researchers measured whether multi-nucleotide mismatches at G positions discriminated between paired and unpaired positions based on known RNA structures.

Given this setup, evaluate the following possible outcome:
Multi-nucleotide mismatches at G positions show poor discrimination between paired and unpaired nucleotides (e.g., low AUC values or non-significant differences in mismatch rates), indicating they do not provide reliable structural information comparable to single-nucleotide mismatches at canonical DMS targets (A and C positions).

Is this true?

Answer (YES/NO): YES